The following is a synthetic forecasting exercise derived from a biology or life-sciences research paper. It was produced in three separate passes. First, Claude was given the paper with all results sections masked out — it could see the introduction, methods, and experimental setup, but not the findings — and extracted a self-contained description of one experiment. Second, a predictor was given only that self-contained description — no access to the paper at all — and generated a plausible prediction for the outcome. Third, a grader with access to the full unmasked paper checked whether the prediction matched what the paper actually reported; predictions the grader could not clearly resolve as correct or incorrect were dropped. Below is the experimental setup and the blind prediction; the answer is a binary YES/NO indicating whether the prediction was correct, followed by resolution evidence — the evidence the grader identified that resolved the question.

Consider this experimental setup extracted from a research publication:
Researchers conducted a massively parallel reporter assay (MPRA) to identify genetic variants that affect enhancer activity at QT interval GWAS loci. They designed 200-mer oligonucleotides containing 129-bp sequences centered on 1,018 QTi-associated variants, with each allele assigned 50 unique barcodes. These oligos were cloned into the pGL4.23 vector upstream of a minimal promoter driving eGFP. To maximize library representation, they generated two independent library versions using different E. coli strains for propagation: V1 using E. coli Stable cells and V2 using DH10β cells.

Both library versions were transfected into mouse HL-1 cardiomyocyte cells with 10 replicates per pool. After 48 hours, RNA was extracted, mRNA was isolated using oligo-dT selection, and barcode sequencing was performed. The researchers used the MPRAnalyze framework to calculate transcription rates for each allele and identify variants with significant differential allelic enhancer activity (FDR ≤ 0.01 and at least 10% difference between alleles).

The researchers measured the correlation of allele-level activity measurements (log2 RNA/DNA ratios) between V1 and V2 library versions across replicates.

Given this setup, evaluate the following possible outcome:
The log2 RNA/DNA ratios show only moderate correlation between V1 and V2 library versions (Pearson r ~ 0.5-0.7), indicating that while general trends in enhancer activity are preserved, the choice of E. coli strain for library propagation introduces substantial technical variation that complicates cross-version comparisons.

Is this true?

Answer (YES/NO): NO